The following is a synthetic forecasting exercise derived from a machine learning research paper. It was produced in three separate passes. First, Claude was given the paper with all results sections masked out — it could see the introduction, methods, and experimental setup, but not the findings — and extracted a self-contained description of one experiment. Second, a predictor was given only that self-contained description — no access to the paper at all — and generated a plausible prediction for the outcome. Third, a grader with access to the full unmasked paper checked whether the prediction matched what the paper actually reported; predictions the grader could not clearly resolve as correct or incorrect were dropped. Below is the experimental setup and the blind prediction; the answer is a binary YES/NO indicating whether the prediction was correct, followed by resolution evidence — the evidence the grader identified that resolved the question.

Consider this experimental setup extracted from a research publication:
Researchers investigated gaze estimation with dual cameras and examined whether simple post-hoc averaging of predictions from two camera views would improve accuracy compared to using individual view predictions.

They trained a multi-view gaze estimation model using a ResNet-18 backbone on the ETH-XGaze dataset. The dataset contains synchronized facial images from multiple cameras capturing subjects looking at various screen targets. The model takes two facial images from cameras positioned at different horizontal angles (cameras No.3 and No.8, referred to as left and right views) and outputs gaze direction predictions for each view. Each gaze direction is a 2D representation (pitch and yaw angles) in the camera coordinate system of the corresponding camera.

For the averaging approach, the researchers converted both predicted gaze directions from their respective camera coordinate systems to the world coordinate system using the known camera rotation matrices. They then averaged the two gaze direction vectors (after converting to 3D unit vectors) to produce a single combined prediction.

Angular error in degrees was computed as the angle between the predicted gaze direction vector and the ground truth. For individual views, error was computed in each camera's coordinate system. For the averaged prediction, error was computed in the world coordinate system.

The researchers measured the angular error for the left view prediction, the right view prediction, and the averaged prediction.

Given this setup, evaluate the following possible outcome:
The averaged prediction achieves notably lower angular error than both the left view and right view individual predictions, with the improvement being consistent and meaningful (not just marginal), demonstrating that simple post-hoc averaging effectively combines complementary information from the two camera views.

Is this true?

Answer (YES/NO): NO